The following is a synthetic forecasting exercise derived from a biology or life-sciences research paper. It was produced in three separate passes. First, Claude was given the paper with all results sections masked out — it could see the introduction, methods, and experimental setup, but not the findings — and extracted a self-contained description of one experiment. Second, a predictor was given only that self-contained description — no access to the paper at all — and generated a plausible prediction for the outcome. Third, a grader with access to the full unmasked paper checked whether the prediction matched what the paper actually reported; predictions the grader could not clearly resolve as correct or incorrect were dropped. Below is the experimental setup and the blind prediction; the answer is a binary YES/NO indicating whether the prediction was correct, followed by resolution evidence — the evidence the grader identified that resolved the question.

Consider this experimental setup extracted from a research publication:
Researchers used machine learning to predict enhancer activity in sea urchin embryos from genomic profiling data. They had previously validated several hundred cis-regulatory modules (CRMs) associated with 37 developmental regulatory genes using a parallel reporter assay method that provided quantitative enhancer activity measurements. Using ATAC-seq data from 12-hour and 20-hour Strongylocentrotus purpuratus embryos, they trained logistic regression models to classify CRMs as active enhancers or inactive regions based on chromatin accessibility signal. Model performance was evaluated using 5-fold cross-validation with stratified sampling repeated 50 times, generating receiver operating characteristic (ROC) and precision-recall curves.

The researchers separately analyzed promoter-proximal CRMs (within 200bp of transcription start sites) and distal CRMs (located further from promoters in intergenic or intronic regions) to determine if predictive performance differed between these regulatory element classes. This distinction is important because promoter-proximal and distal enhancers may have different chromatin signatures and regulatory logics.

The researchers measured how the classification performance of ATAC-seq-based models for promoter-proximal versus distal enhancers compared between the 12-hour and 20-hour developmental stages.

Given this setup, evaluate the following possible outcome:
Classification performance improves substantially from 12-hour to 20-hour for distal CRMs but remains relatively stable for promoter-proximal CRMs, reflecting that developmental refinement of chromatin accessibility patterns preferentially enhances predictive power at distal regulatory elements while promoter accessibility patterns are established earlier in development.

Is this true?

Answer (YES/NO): NO